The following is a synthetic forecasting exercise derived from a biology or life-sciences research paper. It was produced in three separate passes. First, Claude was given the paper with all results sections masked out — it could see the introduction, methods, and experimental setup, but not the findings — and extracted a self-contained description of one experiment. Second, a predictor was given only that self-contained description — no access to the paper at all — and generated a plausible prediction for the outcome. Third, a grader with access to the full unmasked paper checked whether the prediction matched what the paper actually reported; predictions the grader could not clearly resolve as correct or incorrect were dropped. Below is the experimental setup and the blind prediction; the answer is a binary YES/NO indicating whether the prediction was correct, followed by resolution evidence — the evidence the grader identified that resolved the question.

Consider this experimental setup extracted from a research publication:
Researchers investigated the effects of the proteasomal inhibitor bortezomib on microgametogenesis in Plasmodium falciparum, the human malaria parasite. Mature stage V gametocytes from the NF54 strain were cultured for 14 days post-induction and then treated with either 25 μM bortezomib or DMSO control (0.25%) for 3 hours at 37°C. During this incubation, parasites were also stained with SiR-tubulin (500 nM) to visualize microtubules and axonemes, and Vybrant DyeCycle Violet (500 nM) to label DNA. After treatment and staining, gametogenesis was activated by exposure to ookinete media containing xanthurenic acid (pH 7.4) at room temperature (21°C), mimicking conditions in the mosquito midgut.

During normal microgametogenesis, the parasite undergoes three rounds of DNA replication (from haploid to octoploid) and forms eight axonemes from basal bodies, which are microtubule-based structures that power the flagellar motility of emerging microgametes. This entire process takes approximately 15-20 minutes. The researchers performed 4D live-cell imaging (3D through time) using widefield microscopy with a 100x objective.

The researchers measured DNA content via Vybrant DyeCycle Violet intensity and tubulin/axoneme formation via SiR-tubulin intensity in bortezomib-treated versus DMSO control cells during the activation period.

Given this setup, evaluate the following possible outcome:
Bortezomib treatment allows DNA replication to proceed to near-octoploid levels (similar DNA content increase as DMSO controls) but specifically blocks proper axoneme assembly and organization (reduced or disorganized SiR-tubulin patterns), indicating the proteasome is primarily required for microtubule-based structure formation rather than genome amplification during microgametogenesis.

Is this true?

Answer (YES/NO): NO